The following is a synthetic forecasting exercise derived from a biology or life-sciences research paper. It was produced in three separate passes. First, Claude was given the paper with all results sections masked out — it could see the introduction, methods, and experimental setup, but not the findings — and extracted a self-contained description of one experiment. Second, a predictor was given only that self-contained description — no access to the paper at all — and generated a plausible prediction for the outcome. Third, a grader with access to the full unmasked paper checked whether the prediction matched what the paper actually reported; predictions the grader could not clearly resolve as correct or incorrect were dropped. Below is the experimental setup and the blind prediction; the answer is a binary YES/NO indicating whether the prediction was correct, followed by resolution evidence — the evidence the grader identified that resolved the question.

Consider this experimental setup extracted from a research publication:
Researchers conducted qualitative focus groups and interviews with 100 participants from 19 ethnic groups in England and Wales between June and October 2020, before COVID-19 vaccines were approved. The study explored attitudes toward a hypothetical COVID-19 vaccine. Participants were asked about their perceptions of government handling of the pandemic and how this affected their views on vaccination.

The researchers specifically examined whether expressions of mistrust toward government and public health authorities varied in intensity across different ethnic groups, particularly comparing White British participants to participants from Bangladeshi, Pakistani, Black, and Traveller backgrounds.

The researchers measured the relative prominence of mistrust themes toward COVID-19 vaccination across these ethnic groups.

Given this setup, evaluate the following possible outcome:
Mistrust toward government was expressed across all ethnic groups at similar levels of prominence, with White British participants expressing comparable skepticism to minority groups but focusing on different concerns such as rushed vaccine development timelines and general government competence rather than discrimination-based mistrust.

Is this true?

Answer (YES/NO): NO